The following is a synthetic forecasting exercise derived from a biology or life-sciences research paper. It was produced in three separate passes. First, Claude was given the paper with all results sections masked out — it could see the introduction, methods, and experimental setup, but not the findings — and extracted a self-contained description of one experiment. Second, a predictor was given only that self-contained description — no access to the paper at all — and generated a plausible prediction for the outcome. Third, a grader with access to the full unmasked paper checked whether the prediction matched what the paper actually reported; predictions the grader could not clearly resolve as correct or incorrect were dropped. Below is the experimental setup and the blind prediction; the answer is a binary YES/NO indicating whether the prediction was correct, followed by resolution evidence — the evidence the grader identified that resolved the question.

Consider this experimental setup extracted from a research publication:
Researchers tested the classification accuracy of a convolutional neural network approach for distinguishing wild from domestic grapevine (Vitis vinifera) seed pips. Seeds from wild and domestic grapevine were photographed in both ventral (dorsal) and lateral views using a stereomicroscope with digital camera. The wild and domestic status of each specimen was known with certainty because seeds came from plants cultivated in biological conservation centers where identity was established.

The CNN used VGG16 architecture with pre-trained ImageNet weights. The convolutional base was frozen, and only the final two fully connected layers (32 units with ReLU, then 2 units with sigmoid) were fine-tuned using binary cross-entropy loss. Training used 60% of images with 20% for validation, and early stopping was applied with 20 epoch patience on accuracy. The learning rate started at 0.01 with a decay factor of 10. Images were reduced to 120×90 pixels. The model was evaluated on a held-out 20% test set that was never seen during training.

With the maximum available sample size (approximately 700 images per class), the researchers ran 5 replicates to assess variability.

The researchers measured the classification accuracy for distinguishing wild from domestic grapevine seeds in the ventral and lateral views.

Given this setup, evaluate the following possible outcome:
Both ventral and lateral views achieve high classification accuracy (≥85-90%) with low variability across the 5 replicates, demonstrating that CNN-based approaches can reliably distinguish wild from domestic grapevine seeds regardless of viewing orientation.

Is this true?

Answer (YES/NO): YES